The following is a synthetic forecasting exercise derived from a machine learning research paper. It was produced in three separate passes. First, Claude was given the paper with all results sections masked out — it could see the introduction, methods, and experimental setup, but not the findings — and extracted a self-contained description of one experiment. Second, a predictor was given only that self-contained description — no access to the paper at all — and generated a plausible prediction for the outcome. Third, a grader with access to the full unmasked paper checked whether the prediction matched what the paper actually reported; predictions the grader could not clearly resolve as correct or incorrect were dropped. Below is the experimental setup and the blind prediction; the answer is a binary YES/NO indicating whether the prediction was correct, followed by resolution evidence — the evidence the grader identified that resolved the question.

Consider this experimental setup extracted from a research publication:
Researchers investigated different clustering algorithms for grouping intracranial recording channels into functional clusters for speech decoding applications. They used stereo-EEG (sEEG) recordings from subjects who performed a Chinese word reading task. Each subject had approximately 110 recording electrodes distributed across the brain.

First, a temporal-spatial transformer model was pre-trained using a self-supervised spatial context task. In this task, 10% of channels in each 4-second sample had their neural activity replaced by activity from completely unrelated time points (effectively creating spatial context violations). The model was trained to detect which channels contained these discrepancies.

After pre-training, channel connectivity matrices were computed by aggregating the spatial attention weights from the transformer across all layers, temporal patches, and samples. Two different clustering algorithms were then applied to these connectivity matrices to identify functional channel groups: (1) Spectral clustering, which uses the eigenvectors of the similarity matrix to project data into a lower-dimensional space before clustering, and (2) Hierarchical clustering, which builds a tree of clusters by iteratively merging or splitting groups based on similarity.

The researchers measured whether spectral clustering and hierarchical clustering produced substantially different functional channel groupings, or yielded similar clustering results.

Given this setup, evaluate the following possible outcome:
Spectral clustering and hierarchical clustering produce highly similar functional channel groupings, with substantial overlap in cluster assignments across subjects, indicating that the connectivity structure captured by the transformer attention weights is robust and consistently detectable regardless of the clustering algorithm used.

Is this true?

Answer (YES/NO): YES